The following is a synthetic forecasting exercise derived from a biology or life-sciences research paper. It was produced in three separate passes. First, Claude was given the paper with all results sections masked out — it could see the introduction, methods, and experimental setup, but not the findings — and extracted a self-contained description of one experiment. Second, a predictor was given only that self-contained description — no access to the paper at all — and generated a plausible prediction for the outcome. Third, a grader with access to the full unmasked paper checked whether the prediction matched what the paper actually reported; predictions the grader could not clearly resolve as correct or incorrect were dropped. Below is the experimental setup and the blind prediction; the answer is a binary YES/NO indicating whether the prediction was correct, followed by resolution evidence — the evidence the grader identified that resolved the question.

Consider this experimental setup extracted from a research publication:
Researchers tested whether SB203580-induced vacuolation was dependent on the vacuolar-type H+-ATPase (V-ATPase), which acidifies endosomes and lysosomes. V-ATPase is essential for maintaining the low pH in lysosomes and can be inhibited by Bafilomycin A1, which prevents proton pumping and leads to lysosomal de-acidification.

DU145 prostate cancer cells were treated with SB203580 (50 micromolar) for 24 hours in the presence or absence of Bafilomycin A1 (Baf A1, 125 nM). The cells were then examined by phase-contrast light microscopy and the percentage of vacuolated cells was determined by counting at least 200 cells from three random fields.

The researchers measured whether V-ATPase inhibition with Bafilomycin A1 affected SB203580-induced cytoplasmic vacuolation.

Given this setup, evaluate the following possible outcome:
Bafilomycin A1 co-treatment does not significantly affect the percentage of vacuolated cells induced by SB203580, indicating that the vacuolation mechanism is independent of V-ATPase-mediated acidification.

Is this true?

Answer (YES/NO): NO